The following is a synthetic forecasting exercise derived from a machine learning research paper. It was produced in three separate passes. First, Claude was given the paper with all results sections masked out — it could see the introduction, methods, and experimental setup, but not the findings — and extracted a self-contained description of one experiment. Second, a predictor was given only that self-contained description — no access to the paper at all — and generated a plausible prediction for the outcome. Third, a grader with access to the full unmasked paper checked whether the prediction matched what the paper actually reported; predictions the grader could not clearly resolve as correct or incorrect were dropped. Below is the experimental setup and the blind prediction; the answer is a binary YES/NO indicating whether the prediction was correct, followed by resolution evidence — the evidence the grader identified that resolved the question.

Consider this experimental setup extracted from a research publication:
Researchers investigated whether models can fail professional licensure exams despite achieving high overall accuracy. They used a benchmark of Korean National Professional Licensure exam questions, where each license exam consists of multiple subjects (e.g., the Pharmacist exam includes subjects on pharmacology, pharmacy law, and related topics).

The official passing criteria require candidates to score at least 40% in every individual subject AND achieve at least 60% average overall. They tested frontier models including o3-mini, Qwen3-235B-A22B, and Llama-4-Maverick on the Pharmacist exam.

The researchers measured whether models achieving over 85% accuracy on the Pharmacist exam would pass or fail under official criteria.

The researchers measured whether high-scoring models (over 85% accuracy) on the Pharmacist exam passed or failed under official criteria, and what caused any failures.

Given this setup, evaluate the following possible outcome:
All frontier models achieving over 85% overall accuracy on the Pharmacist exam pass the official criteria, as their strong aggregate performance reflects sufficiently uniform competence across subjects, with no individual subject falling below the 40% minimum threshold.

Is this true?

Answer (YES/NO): NO